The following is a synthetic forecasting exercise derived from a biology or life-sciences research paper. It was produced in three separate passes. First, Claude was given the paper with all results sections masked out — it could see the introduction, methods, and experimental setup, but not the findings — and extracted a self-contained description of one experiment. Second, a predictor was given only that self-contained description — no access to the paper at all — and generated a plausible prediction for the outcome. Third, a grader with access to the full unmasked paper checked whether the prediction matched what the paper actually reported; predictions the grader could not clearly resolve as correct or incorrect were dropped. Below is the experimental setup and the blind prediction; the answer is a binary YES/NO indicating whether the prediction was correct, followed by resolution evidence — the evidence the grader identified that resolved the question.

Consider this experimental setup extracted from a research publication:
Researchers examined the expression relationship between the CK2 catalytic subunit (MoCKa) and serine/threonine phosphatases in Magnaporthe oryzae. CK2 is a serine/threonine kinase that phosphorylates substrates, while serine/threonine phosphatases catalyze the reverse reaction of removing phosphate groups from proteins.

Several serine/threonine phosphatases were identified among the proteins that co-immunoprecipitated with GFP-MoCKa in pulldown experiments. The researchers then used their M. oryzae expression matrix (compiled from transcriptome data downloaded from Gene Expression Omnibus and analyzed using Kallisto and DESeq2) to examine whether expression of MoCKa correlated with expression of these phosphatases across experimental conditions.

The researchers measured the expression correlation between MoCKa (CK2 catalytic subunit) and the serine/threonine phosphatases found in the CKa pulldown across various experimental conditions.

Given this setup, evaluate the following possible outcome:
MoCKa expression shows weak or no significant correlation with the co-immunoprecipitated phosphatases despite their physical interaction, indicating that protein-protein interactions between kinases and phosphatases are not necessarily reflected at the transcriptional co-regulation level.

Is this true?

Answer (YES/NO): NO